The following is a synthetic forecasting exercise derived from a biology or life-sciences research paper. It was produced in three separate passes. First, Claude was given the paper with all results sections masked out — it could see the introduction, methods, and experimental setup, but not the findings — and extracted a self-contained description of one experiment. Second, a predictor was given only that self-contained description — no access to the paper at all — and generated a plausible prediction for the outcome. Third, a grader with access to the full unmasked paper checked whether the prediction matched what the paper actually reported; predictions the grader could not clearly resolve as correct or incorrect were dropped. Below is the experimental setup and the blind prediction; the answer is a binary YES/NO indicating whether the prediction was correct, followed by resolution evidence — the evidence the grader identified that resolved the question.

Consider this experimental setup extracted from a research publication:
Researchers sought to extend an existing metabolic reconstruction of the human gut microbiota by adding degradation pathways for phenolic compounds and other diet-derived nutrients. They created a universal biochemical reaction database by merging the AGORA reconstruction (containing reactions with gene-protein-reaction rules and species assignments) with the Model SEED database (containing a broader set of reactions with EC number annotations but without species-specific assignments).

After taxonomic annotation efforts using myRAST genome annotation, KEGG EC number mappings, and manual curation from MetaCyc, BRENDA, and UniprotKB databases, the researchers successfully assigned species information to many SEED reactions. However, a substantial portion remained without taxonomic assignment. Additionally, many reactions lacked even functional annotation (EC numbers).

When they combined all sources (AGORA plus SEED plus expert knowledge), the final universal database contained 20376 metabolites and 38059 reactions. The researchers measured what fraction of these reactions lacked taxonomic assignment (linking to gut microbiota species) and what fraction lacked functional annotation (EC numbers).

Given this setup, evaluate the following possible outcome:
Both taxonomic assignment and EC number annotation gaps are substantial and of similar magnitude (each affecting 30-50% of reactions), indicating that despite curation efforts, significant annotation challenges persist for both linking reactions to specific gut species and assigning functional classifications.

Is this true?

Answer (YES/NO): NO